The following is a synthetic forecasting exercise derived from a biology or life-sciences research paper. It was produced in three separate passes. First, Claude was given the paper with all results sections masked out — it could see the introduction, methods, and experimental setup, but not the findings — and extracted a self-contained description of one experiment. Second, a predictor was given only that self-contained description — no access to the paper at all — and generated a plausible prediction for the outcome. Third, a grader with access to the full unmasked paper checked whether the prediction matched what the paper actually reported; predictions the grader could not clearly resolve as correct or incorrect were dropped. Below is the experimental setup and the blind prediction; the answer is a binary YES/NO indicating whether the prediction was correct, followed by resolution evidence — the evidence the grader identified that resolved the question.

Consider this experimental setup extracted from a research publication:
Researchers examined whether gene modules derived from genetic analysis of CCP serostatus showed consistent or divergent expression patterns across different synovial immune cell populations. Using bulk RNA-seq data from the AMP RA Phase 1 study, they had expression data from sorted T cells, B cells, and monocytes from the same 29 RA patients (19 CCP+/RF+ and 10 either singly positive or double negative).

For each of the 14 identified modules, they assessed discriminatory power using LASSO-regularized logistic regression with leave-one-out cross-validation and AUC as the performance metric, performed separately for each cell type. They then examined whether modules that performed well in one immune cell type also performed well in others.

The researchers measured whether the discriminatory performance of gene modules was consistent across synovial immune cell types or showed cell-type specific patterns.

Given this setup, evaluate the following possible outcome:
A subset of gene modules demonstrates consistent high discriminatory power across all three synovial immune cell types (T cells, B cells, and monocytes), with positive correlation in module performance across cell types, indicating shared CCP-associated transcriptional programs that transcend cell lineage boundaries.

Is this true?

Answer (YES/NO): NO